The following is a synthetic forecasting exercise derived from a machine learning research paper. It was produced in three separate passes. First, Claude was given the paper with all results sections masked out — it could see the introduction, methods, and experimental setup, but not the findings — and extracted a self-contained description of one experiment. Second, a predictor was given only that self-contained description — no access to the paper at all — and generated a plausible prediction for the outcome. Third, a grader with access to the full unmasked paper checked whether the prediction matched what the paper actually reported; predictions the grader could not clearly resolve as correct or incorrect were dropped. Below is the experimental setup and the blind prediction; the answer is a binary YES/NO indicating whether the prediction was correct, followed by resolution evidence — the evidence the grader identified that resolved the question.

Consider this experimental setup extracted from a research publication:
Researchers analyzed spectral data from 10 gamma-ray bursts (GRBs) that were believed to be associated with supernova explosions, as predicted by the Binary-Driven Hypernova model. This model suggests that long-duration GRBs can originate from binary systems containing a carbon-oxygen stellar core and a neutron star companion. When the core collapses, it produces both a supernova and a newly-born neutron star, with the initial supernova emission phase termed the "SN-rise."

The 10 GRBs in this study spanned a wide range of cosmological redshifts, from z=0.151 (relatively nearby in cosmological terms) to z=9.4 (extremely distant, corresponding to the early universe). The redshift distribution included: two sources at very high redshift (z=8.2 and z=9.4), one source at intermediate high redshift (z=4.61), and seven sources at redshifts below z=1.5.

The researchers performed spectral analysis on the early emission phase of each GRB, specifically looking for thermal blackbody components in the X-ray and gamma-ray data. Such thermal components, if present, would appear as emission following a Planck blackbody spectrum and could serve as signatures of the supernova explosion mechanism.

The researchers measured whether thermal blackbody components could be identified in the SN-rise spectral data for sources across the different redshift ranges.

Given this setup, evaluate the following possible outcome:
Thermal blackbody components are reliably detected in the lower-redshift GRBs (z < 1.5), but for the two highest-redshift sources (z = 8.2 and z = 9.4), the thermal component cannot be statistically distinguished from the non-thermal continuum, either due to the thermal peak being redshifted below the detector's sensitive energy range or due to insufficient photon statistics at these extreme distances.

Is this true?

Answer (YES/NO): YES